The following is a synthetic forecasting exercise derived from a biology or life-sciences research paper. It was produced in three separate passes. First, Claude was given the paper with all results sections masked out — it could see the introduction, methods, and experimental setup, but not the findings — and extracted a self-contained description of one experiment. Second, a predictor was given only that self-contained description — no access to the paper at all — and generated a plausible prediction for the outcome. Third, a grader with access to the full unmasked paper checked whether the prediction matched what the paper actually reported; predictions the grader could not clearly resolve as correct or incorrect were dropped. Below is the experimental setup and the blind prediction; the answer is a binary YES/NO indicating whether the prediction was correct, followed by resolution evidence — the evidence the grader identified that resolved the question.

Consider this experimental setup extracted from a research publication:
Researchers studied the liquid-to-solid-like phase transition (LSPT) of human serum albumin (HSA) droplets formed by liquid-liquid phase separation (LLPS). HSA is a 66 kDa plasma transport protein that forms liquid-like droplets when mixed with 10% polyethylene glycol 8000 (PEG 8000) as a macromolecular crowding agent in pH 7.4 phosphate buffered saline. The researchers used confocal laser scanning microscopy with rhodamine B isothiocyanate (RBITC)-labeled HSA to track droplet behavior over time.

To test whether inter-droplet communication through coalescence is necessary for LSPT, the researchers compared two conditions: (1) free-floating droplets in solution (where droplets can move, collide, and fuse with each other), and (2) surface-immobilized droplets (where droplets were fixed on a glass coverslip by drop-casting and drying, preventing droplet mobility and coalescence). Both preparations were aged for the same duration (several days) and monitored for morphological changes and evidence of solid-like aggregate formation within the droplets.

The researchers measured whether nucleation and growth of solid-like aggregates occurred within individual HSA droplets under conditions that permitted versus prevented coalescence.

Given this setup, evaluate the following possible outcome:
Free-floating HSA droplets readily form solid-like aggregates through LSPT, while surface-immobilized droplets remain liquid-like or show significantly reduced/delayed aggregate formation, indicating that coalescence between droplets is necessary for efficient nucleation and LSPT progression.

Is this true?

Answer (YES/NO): YES